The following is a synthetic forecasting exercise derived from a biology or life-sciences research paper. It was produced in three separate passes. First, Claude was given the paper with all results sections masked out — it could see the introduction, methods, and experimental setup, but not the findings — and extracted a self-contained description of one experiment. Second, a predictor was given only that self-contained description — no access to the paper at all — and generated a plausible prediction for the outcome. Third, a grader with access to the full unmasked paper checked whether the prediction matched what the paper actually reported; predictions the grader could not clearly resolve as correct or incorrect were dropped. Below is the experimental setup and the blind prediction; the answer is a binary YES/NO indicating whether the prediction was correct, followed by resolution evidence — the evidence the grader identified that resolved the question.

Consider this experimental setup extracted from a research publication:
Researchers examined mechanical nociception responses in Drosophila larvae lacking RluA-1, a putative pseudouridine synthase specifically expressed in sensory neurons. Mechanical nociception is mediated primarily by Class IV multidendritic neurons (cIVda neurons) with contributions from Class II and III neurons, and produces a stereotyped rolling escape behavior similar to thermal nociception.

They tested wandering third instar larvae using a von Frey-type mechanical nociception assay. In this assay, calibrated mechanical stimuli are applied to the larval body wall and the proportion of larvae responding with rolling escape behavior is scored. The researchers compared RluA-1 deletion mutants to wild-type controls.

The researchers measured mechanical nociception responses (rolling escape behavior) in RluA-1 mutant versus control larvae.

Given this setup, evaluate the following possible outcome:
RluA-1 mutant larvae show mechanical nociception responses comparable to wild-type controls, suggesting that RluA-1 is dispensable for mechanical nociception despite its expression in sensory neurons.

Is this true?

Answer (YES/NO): NO